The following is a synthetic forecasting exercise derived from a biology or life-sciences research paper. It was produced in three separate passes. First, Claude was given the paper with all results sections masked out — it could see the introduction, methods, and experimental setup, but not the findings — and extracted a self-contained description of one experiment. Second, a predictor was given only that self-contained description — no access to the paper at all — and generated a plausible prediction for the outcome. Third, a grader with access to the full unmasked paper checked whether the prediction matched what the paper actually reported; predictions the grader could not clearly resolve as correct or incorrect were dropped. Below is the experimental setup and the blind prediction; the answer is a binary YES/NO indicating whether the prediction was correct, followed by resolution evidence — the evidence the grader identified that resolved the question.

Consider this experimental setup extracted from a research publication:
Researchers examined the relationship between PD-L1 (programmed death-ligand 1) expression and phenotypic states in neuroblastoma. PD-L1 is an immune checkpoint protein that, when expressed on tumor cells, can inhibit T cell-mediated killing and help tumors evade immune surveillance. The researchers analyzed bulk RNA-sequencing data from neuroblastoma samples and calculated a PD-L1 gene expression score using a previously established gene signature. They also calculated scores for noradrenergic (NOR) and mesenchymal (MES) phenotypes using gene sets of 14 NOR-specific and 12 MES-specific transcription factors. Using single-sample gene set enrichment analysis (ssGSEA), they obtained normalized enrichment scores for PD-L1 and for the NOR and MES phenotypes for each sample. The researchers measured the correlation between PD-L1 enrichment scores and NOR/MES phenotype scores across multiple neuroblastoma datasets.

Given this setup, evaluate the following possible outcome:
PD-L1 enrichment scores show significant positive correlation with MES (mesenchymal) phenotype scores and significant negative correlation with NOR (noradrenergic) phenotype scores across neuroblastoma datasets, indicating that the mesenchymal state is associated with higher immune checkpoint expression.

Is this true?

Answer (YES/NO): YES